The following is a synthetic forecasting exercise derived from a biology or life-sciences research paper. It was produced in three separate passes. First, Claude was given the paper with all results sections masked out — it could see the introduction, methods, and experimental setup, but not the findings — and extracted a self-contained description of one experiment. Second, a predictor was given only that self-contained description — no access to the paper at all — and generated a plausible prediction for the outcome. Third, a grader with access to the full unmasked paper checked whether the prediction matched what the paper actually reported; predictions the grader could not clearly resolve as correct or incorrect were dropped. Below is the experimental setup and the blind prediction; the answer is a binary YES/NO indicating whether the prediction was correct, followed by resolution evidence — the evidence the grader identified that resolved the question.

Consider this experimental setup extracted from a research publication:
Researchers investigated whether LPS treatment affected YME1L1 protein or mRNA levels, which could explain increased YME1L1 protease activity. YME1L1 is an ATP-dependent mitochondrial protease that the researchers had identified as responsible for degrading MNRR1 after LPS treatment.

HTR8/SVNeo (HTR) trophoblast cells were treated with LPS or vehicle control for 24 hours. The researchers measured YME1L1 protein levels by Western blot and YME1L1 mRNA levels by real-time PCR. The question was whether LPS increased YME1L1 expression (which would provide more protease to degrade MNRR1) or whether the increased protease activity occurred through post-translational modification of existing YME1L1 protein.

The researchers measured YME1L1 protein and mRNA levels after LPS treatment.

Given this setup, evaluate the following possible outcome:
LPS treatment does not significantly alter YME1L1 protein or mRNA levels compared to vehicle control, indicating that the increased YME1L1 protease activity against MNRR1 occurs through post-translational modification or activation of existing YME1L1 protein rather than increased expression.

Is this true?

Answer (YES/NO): NO